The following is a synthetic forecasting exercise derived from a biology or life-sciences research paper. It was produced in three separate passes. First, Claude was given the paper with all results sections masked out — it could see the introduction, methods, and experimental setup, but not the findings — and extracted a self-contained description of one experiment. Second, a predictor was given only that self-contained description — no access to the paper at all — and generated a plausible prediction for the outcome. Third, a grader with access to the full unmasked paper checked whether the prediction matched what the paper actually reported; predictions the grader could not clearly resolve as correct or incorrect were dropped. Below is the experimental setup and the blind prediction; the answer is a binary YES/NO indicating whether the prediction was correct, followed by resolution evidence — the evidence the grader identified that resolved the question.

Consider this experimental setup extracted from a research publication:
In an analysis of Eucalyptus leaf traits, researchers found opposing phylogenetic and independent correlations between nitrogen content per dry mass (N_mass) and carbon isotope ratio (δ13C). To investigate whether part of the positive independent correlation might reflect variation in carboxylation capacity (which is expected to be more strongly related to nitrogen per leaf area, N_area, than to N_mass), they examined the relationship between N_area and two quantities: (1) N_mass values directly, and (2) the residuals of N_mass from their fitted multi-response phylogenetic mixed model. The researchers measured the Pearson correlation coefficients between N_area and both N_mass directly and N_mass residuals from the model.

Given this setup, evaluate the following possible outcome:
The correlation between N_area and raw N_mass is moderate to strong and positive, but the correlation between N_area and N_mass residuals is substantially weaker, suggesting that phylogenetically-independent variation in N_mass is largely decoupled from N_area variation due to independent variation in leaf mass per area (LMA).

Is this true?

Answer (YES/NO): NO